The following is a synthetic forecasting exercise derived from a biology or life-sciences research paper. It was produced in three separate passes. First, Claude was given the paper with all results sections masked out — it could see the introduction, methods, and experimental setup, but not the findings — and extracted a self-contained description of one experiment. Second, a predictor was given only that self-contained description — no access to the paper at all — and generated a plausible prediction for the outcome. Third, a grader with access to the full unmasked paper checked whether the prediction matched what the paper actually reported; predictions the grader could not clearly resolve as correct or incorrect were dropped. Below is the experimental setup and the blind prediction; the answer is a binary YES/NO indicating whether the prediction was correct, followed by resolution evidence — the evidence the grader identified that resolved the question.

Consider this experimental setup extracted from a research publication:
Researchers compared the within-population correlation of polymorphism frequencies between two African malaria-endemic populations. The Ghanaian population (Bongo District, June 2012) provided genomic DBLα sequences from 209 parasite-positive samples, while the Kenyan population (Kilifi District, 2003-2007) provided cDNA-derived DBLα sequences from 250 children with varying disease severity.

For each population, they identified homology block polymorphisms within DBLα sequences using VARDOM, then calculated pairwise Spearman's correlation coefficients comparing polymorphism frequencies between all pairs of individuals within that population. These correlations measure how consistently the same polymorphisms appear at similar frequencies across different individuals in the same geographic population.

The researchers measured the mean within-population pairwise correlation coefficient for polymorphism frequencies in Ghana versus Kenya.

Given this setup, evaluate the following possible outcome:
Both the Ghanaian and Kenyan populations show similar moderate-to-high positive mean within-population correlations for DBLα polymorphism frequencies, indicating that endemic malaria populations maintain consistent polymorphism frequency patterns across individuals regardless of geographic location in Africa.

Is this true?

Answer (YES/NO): NO